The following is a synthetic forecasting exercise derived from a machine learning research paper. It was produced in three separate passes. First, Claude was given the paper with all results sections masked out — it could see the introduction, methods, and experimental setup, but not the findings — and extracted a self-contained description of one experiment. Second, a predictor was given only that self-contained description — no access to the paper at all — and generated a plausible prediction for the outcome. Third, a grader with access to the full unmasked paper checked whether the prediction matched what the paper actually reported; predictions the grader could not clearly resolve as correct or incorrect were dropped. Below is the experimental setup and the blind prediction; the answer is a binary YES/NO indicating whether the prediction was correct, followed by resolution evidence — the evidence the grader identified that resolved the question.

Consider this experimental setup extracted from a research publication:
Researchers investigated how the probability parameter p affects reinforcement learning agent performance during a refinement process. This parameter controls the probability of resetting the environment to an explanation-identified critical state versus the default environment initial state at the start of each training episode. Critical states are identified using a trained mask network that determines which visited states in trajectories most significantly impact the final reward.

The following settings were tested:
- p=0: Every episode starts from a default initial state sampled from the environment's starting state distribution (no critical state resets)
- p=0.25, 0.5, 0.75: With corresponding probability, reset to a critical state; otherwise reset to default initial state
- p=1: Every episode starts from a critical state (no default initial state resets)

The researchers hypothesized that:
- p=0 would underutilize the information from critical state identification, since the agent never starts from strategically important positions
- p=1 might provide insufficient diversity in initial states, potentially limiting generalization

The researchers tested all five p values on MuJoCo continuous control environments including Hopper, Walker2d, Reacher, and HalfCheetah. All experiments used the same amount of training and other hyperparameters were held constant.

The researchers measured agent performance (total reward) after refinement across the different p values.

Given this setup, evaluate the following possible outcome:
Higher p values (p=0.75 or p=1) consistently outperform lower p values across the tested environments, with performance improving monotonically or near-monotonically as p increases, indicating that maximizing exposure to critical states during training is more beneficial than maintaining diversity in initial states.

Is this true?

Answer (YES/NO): NO